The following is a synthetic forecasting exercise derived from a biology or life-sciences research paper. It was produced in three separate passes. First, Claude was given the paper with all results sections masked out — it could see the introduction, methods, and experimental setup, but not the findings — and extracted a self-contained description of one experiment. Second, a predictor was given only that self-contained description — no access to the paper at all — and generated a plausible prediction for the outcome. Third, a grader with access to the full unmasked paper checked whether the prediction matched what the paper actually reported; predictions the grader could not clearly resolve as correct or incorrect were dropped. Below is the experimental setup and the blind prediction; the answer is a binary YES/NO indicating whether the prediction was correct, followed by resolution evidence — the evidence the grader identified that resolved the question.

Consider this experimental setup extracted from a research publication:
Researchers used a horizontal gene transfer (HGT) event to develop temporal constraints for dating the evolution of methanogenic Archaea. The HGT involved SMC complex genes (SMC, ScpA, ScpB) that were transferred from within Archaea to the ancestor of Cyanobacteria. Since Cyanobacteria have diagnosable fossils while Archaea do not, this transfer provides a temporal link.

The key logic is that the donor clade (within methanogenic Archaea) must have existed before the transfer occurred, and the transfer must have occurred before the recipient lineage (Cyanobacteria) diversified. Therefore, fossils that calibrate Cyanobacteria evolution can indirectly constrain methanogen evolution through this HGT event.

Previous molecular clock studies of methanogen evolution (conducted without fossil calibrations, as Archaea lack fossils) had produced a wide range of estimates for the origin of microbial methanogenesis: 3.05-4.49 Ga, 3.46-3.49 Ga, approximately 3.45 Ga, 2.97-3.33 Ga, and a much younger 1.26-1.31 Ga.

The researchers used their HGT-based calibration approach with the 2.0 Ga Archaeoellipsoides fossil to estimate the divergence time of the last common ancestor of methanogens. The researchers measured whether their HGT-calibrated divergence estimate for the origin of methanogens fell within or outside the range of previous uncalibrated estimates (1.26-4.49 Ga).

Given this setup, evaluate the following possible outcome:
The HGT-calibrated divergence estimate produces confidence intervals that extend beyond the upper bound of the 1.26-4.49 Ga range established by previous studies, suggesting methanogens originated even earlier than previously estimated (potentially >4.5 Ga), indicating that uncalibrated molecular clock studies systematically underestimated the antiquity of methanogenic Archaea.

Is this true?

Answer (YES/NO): NO